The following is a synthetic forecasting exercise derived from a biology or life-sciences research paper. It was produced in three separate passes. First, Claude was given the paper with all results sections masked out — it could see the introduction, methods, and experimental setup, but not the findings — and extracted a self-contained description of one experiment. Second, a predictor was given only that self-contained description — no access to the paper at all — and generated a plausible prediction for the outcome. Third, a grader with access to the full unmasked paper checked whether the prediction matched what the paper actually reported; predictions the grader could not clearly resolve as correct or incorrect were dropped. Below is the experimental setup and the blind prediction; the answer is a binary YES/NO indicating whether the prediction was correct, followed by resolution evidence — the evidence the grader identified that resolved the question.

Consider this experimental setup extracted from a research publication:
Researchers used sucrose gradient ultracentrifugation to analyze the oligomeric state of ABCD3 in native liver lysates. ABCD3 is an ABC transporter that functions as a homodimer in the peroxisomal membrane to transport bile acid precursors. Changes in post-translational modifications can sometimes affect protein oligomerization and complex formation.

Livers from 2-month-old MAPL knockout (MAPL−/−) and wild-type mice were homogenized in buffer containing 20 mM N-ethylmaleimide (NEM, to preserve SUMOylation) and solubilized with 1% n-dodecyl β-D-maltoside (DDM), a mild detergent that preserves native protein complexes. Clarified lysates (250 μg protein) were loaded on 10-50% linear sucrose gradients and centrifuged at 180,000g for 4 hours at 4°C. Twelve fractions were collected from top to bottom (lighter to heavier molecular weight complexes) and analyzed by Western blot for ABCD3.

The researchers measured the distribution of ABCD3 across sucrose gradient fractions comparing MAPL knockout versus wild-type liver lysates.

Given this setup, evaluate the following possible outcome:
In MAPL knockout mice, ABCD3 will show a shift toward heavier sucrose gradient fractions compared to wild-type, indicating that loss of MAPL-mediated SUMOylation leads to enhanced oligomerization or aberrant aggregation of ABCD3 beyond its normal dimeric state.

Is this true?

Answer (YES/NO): YES